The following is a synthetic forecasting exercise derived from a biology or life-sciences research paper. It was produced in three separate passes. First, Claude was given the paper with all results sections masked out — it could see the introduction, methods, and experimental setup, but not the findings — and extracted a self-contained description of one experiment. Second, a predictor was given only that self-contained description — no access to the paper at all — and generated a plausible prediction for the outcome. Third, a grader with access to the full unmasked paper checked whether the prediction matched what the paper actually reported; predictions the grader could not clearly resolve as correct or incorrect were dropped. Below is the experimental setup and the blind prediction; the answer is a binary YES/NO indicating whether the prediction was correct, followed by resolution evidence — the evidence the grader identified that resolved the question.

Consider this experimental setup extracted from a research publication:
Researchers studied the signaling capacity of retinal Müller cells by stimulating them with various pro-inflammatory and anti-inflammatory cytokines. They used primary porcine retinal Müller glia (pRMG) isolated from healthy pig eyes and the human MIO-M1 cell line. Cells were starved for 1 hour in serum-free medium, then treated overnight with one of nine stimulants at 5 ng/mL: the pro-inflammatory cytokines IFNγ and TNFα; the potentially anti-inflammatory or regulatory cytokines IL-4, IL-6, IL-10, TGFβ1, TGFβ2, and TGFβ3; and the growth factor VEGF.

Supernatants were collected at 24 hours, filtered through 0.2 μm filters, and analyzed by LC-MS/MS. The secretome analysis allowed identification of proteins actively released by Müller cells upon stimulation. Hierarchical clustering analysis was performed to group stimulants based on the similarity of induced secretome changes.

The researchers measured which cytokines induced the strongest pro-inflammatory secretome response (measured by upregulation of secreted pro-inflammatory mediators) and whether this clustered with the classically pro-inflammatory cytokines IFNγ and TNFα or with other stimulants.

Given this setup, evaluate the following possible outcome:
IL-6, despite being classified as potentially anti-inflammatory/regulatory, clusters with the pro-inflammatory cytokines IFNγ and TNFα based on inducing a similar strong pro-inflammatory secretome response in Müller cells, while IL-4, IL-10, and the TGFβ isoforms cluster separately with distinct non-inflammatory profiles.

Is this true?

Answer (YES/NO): NO